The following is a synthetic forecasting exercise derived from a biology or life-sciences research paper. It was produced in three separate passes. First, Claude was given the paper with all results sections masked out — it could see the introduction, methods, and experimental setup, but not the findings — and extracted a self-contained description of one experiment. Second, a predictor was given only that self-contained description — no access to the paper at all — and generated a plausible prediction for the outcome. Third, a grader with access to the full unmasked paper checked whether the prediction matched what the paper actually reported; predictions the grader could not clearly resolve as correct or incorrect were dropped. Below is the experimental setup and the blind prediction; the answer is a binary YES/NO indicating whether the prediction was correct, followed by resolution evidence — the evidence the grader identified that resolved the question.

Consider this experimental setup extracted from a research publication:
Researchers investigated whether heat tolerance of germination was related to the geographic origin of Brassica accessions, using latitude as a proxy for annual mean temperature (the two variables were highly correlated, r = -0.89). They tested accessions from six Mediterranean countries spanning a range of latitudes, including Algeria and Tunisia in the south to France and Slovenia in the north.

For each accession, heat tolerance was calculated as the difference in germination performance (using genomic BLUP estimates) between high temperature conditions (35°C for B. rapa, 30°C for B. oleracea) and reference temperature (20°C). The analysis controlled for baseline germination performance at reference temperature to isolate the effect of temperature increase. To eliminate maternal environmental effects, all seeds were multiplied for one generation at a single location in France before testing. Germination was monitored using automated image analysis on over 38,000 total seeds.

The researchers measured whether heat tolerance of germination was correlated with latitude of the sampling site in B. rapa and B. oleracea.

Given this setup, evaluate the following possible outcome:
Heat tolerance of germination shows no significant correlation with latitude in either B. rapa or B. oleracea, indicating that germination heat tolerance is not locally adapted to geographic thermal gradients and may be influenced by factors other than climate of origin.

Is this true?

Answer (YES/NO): NO